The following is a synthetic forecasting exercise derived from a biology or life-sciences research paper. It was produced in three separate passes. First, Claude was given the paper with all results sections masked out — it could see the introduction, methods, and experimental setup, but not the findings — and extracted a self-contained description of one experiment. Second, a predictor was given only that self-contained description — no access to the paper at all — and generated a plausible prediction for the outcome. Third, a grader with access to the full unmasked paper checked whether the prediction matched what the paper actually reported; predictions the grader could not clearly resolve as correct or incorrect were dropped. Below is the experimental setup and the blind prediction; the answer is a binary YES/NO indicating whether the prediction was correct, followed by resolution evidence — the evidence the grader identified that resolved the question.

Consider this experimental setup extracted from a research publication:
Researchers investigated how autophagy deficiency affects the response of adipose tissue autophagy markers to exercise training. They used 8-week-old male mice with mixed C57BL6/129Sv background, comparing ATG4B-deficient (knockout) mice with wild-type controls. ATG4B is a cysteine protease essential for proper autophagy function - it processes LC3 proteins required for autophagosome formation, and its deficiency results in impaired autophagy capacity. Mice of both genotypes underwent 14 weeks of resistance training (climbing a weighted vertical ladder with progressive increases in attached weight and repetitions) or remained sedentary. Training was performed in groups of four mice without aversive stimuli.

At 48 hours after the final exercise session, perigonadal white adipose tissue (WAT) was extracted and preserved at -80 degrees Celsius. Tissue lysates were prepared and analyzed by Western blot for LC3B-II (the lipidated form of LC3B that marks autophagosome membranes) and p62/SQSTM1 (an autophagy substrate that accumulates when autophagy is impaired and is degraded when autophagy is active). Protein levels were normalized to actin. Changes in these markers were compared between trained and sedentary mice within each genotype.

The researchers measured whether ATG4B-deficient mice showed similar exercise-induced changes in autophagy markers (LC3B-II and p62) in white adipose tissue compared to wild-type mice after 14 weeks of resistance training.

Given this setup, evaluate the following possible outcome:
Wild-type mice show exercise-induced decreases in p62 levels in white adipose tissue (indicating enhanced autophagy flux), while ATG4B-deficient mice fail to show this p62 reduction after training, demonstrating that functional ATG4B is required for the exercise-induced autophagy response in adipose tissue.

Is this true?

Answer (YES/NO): NO